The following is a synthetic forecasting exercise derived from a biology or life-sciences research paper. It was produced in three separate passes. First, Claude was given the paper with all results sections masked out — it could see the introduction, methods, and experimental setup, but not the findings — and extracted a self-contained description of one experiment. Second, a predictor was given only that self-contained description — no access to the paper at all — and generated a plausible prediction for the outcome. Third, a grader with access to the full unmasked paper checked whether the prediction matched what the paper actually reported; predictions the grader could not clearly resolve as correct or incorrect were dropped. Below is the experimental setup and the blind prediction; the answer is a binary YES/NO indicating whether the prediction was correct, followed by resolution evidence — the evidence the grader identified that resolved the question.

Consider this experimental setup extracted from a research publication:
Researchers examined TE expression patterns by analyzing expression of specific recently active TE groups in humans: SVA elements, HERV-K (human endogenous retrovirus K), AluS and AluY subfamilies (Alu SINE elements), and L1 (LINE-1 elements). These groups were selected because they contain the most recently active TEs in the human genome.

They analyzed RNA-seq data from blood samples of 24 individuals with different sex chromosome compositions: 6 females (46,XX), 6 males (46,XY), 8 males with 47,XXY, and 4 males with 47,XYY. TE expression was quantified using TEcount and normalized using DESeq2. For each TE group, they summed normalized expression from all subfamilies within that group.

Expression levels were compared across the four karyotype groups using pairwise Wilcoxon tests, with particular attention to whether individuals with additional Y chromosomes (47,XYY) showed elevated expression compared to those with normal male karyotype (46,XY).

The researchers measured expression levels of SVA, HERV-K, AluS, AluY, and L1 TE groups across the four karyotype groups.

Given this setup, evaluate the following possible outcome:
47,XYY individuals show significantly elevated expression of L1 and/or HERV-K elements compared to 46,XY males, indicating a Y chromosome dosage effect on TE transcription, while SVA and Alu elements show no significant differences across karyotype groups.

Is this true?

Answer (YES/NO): NO